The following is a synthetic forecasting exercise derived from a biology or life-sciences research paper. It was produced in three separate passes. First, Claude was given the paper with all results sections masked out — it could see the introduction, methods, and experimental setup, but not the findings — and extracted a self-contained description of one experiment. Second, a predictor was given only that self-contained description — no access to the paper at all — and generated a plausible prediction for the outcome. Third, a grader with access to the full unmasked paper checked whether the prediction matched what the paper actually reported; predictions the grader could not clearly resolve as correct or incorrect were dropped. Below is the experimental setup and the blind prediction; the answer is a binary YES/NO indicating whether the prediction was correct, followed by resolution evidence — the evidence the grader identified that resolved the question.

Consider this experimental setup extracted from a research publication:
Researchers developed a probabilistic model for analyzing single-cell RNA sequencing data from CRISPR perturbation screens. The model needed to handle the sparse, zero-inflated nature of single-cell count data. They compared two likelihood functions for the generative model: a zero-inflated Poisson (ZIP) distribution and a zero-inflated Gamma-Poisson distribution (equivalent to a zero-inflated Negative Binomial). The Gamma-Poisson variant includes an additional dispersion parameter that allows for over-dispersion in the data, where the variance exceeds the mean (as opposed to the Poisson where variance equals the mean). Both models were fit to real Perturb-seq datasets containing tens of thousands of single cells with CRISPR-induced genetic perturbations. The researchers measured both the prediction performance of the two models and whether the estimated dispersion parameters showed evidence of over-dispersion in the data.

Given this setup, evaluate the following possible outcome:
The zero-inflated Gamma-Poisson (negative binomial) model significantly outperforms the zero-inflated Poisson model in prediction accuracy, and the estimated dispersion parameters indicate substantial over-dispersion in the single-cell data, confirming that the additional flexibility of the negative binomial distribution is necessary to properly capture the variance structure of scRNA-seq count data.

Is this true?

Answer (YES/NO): NO